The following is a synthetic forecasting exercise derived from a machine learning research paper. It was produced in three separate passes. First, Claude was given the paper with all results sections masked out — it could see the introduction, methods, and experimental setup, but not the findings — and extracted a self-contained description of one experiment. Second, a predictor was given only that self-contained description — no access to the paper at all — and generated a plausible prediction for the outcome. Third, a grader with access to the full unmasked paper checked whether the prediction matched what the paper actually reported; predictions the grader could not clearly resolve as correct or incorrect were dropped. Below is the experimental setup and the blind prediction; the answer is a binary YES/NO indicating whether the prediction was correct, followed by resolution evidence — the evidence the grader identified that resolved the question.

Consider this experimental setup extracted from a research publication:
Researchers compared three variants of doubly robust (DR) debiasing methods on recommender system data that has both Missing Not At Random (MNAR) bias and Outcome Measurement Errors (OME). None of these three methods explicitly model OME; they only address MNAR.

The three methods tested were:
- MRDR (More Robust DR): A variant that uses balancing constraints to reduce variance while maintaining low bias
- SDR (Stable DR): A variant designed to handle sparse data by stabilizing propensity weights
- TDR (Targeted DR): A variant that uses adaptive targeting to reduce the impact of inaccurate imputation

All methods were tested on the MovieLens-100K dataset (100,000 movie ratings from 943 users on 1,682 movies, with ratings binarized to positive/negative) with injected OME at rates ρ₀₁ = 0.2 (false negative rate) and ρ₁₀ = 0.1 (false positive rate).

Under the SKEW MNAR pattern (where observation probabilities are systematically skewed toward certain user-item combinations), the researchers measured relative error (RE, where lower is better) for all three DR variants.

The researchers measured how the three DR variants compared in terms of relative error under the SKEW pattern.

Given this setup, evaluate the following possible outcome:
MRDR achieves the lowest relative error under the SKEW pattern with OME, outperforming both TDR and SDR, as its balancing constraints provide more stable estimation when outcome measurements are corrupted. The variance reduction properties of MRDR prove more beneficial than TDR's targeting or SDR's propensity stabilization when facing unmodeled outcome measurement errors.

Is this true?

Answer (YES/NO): NO